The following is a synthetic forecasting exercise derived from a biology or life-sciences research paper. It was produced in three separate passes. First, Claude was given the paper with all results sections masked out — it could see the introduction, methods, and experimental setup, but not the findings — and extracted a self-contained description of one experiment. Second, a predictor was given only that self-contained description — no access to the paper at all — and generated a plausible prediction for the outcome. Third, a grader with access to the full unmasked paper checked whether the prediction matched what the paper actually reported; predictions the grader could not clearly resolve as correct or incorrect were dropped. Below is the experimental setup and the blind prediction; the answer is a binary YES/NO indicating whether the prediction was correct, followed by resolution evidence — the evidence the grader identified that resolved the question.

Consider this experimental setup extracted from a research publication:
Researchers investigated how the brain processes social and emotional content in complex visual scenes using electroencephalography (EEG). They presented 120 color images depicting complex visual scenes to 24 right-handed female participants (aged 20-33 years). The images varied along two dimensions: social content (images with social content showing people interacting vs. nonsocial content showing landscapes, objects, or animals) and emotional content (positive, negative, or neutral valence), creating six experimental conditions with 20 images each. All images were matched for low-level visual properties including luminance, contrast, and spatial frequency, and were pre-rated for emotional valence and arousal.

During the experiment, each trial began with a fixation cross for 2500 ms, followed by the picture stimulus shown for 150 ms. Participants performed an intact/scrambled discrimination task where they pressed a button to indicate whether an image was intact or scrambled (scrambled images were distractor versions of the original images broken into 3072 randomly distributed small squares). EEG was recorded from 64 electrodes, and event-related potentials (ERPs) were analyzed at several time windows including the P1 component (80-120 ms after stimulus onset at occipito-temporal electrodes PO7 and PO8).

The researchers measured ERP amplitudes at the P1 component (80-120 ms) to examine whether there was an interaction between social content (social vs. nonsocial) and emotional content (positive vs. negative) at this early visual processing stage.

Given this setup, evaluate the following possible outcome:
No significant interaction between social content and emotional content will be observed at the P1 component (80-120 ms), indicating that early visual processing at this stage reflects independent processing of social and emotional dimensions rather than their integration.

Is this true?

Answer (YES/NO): NO